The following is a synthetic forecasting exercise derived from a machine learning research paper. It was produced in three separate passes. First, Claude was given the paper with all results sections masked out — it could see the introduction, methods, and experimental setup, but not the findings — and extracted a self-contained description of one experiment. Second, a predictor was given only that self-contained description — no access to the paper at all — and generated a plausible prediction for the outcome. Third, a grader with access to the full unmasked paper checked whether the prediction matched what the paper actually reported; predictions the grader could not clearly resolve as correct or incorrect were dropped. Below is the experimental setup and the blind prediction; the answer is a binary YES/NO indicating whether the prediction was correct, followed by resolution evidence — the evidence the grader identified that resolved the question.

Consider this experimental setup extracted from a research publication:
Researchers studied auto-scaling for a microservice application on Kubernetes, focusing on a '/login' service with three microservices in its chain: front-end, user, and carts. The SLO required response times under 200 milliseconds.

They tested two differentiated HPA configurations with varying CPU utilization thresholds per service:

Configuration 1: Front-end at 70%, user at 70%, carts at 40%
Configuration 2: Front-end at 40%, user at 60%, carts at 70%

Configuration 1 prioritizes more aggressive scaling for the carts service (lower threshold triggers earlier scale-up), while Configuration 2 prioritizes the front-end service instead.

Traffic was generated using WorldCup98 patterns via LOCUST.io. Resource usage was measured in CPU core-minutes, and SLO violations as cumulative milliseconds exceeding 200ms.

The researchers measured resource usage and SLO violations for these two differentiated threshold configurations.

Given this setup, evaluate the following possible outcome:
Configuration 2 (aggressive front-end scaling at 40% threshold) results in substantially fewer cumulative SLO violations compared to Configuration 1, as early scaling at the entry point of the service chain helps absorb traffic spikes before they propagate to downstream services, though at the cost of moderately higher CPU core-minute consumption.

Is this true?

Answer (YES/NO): NO